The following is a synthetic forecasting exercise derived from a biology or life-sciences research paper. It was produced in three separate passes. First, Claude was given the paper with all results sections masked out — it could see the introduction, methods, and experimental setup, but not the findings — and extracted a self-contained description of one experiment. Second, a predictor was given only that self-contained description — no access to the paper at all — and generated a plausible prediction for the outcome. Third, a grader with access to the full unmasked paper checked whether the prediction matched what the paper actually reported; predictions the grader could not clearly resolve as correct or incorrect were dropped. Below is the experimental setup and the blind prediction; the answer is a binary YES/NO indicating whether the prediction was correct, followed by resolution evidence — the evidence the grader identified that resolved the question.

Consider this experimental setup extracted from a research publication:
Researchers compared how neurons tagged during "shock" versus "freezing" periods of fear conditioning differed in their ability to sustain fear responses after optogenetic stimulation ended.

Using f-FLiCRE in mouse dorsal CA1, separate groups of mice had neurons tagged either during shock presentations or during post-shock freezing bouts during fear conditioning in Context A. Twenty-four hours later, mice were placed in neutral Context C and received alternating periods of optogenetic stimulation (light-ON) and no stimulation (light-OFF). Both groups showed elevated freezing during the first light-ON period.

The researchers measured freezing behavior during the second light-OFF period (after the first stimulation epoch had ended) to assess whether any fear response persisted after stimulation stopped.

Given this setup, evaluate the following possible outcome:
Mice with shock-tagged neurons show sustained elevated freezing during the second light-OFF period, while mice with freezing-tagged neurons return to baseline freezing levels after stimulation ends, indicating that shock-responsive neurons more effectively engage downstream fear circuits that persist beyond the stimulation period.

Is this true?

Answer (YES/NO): NO